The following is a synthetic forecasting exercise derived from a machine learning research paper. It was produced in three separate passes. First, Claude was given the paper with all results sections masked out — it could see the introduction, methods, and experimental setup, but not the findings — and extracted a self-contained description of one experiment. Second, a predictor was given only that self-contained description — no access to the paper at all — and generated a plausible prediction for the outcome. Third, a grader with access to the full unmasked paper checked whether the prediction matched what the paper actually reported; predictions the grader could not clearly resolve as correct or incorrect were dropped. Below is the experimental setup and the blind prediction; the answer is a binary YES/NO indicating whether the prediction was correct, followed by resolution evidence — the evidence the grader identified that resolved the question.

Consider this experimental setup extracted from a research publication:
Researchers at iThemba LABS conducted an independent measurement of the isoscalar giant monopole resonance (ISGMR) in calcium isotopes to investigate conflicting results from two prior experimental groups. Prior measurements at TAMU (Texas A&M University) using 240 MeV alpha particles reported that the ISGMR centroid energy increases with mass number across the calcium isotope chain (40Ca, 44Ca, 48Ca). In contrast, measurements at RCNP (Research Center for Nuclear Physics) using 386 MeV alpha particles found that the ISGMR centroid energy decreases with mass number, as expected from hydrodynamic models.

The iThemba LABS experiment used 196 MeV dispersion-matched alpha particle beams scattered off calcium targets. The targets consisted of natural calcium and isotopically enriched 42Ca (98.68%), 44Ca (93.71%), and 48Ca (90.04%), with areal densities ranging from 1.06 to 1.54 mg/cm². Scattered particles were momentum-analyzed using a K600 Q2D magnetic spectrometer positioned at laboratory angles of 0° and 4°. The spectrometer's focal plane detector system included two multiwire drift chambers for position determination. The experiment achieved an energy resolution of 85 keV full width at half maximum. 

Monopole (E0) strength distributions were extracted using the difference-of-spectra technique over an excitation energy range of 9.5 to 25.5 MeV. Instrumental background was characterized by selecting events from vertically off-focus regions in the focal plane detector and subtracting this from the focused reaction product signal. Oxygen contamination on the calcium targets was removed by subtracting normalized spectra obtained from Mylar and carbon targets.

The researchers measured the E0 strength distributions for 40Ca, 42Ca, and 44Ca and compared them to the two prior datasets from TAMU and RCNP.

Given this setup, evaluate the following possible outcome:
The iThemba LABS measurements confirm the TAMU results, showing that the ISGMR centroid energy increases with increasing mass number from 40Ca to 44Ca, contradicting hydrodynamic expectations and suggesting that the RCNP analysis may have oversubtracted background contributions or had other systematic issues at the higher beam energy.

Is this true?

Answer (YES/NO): NO